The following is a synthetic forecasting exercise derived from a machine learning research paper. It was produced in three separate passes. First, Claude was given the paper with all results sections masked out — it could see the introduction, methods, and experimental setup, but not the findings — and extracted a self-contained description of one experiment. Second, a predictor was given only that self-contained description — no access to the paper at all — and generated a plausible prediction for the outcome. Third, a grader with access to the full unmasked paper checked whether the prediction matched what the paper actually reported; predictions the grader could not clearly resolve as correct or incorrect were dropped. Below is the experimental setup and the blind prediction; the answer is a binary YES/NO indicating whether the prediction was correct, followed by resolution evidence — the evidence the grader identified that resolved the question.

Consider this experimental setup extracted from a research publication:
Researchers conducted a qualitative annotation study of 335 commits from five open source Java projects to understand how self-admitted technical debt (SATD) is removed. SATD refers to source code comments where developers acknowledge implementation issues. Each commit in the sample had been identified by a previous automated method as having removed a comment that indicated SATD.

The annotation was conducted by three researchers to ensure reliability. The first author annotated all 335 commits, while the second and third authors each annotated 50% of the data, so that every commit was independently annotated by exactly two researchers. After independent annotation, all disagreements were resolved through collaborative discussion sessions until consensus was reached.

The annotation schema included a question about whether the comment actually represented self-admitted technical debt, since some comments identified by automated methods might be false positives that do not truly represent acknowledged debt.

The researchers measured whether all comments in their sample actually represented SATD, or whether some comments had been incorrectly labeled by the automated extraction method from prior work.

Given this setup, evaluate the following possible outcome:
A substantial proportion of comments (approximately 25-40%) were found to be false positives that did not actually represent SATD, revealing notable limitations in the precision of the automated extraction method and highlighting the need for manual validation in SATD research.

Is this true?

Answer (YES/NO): NO